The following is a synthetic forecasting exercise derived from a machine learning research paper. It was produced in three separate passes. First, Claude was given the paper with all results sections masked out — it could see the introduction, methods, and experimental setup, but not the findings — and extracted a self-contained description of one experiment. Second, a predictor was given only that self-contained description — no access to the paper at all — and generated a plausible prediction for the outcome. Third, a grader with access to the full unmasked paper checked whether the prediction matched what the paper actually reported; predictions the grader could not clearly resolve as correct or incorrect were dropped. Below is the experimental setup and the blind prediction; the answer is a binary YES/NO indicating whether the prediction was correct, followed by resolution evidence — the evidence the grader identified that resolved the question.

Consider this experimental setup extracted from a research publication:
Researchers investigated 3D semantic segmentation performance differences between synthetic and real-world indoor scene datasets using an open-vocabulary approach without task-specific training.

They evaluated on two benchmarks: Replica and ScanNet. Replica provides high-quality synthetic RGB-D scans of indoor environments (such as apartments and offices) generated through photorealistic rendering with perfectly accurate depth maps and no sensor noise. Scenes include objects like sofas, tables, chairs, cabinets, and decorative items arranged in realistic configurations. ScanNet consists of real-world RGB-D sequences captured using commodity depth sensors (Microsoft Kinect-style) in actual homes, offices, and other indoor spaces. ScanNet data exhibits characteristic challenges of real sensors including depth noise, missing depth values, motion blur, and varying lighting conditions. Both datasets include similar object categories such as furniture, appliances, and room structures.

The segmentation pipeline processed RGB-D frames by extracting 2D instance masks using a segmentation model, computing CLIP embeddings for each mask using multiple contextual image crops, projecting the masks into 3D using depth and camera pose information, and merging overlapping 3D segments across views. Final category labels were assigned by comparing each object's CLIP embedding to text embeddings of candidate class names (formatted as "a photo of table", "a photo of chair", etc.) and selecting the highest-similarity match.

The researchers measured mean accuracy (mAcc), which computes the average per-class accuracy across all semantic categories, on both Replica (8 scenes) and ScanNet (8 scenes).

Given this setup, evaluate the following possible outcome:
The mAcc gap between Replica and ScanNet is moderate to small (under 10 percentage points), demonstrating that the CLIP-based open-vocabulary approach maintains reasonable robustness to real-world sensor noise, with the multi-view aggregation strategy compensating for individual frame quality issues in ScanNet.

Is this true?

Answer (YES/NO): NO